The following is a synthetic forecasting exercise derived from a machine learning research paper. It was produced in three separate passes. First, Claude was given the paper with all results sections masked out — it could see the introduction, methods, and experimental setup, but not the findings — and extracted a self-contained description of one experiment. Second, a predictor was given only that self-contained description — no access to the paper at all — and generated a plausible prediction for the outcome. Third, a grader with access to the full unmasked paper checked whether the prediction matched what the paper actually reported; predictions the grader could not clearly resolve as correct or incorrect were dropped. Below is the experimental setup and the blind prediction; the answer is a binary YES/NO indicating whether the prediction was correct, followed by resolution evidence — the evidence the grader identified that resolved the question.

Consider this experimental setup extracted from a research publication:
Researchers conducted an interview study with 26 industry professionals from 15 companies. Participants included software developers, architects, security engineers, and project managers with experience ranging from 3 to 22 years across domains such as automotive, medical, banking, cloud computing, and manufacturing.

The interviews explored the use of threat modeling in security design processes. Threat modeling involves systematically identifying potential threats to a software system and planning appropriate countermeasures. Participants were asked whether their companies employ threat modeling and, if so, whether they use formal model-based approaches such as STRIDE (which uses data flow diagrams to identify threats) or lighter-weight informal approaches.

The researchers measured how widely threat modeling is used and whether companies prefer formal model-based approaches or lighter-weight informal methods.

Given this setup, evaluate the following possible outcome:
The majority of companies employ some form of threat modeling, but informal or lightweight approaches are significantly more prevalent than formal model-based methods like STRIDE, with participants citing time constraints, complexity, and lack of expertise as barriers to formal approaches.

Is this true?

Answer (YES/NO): NO